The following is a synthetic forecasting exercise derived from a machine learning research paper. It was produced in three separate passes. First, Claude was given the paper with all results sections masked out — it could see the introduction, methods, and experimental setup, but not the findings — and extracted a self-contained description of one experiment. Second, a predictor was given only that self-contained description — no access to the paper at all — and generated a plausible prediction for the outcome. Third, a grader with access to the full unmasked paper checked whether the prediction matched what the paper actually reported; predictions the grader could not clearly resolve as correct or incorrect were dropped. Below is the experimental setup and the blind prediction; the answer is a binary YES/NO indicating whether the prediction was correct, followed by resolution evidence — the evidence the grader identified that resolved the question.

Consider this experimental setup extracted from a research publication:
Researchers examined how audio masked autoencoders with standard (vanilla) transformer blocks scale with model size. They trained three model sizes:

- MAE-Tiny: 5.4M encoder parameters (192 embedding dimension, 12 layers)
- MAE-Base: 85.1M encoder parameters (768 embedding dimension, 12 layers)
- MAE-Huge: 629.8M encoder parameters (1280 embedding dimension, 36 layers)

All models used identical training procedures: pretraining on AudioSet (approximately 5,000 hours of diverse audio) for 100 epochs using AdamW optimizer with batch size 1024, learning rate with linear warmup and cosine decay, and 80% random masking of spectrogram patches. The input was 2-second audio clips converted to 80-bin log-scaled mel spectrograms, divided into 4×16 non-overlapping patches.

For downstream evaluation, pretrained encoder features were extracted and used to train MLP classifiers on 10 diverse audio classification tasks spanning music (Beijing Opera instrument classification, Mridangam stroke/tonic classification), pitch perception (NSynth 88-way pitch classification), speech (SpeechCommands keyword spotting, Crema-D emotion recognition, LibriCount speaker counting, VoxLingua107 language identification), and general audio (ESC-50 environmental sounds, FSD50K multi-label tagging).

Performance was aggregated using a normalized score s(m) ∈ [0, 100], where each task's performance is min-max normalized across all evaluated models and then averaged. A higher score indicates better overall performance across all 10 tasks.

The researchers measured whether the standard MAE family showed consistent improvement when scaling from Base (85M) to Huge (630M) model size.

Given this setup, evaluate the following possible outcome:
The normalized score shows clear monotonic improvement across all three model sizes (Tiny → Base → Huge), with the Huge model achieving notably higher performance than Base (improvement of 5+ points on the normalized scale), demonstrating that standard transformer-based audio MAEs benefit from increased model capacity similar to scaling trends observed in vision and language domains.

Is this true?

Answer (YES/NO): NO